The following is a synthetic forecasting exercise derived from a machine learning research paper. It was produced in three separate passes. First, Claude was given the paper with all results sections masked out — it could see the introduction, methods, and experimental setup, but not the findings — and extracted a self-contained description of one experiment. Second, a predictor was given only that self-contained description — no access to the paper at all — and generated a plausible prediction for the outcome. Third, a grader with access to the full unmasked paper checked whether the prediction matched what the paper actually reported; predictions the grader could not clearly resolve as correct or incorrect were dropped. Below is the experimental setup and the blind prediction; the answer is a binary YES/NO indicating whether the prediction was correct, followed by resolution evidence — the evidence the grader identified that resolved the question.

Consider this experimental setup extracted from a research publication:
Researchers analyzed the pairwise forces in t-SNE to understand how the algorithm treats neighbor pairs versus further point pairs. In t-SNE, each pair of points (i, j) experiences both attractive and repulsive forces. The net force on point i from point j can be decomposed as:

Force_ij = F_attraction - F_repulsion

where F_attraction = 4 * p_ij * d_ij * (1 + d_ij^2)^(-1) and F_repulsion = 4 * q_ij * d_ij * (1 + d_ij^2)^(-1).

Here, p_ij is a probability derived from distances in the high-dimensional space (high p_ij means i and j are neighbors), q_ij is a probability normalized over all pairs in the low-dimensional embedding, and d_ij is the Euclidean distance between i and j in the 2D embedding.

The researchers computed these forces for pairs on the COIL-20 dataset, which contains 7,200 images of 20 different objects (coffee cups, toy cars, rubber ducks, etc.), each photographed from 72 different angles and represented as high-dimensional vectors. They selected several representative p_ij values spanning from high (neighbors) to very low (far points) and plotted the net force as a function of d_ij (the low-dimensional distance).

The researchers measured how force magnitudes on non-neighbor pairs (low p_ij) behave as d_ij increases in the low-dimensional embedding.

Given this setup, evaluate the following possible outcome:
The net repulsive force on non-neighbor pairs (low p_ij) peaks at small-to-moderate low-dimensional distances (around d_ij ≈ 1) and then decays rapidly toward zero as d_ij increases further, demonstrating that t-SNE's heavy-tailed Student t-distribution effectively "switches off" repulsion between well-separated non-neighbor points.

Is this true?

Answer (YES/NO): YES